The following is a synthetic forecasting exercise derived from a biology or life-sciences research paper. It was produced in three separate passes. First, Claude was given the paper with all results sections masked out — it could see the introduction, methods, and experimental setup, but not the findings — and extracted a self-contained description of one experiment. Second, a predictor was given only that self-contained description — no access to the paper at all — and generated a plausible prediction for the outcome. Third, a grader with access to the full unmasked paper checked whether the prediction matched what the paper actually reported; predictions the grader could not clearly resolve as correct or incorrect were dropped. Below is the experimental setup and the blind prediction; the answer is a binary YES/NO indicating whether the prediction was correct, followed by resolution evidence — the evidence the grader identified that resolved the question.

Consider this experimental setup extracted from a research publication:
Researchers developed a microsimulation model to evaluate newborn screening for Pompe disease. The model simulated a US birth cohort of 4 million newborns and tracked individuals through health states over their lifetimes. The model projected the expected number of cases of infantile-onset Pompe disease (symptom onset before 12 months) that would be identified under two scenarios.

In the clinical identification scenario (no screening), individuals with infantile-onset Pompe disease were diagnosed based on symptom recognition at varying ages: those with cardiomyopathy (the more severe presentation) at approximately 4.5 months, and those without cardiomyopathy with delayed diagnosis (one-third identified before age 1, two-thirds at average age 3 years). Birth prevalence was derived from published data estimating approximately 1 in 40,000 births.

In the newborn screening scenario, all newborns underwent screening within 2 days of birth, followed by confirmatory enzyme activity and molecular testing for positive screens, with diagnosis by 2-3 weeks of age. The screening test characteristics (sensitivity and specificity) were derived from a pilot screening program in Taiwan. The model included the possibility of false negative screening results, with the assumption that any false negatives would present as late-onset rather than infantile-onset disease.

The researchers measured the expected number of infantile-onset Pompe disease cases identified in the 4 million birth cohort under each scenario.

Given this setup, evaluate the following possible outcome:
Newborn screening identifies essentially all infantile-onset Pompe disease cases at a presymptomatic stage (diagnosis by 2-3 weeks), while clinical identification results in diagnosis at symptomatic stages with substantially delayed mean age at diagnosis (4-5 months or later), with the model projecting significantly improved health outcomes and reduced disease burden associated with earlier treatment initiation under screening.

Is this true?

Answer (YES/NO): YES